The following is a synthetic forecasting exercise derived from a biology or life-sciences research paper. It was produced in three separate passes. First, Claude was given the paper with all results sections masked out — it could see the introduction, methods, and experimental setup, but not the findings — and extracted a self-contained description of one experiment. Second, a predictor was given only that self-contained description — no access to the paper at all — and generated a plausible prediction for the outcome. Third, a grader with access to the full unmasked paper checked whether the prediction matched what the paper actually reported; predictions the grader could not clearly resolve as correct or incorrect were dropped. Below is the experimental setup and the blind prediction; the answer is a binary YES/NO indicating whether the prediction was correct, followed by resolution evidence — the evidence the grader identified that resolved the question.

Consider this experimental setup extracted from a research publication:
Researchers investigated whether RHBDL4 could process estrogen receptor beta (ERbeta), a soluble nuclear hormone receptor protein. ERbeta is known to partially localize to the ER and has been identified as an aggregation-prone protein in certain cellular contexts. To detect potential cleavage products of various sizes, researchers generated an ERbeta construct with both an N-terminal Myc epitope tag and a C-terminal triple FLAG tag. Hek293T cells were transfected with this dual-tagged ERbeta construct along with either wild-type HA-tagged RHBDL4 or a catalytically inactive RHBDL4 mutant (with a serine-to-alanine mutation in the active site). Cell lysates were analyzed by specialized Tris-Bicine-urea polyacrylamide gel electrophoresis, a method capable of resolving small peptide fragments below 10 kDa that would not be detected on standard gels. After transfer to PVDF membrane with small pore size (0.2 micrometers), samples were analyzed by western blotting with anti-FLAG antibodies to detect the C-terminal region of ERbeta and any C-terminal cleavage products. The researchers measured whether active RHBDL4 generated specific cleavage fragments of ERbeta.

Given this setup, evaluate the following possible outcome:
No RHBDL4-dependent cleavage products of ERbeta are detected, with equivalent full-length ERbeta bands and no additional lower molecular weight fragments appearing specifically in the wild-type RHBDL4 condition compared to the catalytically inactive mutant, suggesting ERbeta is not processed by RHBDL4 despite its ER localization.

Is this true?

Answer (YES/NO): NO